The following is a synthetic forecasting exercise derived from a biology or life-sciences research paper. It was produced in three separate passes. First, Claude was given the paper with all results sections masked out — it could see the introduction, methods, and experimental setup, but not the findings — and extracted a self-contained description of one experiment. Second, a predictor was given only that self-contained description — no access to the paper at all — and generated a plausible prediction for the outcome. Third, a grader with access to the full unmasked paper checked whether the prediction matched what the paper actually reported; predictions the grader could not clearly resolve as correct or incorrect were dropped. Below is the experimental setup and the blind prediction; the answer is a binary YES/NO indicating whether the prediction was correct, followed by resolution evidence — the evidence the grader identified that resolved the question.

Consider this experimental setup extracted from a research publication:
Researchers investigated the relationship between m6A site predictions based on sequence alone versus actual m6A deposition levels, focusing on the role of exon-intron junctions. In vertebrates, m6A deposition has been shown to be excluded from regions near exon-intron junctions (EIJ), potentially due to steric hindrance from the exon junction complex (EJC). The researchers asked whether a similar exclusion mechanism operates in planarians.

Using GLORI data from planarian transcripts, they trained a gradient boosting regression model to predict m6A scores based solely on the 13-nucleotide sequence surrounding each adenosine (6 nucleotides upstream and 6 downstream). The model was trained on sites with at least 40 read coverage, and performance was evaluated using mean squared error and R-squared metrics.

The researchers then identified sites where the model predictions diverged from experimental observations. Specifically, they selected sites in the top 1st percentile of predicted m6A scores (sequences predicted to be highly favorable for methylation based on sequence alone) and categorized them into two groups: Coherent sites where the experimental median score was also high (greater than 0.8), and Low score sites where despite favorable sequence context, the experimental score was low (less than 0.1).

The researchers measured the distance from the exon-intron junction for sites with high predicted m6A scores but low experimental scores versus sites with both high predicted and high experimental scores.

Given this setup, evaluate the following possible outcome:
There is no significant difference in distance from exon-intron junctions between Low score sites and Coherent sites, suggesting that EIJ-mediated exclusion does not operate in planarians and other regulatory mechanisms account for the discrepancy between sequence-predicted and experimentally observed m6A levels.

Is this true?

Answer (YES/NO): NO